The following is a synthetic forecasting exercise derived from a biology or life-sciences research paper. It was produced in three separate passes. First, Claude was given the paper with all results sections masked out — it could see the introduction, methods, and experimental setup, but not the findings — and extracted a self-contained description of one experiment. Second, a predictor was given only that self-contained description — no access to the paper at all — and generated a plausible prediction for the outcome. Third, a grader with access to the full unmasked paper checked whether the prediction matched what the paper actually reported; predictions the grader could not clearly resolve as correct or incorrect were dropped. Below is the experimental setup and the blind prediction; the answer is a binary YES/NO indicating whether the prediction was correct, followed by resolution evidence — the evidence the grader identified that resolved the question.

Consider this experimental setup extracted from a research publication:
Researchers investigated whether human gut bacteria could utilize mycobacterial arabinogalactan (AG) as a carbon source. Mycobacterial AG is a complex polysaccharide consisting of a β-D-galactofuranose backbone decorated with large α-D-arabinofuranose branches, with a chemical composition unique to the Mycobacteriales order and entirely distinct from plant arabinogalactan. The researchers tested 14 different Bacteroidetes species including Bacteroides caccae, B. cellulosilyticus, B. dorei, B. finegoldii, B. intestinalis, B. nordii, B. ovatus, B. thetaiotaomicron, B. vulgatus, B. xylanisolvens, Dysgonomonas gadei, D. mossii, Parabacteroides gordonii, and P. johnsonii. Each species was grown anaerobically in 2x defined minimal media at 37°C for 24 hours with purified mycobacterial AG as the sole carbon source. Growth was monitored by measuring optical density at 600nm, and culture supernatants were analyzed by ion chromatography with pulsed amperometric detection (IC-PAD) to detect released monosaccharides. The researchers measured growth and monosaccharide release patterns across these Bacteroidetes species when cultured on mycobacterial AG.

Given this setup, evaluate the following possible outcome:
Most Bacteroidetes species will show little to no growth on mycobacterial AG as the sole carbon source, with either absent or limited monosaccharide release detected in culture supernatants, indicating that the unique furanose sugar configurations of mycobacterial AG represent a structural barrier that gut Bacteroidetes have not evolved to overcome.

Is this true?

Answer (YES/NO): NO